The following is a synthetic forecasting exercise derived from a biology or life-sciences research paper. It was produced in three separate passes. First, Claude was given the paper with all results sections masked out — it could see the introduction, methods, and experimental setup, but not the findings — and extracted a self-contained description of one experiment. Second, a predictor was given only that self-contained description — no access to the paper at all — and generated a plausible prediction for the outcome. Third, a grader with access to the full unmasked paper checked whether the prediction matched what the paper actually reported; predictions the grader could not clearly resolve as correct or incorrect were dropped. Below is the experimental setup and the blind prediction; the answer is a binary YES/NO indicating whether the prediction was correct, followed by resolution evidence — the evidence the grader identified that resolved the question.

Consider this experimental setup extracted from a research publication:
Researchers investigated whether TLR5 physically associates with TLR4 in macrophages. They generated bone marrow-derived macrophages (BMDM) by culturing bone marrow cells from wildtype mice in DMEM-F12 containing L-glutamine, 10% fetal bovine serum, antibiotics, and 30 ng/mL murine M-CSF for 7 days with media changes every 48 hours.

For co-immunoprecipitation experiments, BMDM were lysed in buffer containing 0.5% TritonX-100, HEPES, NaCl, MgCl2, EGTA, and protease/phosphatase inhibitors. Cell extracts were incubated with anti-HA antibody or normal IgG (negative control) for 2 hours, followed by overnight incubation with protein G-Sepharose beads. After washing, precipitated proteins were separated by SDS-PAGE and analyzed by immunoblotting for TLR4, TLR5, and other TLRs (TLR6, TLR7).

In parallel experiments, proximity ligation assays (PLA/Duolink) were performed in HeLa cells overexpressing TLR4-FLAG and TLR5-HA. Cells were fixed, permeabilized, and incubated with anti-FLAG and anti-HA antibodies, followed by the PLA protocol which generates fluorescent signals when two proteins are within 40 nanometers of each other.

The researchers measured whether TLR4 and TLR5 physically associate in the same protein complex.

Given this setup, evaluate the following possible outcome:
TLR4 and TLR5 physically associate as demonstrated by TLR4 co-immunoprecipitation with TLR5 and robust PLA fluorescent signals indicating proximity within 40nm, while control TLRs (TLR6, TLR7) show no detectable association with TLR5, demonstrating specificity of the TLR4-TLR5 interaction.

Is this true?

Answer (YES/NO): NO